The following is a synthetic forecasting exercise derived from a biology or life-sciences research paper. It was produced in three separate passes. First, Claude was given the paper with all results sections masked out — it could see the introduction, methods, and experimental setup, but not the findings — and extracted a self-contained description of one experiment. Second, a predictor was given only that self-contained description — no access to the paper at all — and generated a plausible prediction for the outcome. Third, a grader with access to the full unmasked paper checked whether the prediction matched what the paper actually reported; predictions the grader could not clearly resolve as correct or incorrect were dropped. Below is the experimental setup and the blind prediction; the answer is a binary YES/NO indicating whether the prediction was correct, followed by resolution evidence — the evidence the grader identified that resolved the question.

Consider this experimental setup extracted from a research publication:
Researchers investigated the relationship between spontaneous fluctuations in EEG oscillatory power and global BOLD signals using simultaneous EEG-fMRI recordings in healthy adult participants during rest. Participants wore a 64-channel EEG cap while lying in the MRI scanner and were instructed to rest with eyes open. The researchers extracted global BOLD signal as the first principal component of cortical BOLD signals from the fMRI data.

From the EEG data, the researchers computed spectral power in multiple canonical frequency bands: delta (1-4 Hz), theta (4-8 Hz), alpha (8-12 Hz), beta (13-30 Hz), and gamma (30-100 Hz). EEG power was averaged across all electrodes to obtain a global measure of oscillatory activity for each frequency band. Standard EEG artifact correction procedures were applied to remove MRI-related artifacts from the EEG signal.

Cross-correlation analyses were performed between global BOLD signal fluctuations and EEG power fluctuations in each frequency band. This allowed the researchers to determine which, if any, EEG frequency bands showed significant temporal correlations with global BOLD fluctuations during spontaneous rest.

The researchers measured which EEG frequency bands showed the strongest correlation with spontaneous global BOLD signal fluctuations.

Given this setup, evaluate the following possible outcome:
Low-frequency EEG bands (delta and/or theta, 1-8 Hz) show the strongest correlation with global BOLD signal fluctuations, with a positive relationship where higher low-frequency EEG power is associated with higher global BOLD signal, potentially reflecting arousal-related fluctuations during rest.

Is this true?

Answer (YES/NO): NO